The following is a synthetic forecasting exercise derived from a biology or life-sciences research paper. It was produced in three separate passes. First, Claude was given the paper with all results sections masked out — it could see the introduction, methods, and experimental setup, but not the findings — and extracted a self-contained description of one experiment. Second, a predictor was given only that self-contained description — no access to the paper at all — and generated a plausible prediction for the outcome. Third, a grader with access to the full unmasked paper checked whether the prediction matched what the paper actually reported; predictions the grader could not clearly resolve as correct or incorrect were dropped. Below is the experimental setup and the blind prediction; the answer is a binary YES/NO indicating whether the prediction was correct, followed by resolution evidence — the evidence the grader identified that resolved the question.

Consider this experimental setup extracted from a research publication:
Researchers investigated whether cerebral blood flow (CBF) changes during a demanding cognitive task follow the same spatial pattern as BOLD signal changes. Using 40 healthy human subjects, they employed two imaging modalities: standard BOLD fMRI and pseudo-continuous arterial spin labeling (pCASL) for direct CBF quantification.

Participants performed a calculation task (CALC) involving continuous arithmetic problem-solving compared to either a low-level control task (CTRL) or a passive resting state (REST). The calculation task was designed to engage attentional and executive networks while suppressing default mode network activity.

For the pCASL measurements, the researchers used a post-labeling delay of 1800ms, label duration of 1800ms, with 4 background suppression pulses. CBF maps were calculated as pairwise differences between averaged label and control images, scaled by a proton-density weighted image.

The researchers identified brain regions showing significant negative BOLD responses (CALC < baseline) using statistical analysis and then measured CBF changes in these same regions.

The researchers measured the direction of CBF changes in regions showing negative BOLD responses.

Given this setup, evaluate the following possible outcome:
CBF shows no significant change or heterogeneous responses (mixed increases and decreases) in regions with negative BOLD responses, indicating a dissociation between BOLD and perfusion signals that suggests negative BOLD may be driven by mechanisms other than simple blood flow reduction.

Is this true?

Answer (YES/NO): YES